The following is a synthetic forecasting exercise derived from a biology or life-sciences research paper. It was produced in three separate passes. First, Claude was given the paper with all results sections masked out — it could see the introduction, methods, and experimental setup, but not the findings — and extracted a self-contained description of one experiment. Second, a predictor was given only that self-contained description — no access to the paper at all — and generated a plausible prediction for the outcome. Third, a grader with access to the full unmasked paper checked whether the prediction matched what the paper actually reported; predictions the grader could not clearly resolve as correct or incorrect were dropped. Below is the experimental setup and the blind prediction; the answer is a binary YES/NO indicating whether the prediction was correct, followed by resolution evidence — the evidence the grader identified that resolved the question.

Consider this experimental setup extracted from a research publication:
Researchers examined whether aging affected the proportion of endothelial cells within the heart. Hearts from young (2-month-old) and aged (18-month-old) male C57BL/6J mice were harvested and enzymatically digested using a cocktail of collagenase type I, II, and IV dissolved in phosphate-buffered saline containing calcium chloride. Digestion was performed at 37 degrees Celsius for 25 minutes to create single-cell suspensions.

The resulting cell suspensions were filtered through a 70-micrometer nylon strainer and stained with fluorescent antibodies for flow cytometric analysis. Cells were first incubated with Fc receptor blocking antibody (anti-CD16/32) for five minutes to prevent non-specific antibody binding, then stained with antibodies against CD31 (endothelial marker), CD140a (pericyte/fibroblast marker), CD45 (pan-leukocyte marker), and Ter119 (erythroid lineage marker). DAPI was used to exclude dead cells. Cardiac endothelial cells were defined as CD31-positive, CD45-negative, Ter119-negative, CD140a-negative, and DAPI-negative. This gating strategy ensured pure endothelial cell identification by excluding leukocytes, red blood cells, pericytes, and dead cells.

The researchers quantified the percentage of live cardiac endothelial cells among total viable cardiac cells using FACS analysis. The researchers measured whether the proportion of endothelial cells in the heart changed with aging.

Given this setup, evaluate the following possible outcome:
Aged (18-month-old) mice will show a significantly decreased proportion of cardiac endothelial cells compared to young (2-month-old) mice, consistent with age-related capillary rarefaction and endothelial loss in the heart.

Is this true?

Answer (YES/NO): YES